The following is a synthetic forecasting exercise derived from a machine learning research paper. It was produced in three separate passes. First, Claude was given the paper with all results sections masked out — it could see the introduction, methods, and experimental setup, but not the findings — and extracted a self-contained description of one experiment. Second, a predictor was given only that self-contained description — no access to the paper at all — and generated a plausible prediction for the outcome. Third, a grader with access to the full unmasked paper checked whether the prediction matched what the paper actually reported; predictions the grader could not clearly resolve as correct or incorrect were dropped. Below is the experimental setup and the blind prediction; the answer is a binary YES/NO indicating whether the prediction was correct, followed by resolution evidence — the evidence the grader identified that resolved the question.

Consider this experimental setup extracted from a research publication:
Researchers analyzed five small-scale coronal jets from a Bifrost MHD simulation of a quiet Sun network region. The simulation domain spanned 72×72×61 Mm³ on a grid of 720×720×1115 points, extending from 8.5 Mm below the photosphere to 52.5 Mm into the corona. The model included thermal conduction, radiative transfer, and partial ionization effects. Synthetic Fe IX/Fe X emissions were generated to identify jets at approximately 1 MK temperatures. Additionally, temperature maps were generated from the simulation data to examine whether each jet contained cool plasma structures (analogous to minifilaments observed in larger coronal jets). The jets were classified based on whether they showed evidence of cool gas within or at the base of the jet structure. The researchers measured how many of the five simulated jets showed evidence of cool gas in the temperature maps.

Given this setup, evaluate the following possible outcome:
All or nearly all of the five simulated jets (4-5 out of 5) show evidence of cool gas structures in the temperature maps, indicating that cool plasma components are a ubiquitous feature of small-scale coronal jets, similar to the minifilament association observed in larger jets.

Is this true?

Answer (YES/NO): YES